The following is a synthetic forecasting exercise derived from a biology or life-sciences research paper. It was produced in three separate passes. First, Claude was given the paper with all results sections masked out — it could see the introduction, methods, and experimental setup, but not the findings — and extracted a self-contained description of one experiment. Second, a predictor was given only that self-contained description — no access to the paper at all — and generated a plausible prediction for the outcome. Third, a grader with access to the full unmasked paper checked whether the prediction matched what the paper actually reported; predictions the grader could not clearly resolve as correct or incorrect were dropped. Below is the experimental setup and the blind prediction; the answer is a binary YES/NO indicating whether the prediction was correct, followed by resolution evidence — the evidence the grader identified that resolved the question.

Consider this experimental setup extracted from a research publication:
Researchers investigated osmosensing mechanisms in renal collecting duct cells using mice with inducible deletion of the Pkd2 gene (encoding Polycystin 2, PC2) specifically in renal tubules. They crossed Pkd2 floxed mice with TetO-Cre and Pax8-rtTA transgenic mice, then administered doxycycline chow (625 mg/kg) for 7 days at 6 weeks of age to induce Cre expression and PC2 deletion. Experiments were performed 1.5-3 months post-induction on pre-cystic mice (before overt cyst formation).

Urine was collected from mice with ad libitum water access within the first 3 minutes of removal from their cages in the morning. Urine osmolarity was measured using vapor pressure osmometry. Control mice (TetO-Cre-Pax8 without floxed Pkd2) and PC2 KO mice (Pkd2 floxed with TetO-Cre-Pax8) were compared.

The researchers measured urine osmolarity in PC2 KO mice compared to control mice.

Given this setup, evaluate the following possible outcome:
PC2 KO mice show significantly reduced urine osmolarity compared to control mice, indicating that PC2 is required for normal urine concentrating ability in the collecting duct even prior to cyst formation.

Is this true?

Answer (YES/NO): YES